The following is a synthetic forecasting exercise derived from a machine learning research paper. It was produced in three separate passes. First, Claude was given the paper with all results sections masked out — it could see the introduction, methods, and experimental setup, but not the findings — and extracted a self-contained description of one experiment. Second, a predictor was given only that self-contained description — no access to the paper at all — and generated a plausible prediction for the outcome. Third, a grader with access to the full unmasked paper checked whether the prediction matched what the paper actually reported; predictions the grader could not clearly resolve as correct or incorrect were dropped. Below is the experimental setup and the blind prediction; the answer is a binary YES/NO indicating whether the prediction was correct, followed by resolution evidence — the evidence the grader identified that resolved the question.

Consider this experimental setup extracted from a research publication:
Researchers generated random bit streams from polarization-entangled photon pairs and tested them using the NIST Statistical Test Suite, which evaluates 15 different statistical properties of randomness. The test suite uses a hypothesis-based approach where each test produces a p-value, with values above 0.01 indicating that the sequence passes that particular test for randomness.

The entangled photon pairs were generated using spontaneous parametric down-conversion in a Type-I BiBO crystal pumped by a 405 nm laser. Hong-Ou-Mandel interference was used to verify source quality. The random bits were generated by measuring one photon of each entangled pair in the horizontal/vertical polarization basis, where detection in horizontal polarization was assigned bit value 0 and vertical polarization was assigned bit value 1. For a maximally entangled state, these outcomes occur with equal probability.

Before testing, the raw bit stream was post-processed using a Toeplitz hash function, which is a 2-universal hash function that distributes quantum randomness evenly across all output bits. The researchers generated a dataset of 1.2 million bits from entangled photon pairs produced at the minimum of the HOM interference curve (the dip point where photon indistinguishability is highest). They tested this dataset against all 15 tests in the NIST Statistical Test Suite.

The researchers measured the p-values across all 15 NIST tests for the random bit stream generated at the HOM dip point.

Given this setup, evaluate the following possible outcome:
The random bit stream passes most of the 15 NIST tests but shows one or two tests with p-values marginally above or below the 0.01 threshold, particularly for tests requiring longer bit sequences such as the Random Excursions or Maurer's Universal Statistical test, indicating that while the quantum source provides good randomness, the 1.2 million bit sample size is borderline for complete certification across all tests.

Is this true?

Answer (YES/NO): NO